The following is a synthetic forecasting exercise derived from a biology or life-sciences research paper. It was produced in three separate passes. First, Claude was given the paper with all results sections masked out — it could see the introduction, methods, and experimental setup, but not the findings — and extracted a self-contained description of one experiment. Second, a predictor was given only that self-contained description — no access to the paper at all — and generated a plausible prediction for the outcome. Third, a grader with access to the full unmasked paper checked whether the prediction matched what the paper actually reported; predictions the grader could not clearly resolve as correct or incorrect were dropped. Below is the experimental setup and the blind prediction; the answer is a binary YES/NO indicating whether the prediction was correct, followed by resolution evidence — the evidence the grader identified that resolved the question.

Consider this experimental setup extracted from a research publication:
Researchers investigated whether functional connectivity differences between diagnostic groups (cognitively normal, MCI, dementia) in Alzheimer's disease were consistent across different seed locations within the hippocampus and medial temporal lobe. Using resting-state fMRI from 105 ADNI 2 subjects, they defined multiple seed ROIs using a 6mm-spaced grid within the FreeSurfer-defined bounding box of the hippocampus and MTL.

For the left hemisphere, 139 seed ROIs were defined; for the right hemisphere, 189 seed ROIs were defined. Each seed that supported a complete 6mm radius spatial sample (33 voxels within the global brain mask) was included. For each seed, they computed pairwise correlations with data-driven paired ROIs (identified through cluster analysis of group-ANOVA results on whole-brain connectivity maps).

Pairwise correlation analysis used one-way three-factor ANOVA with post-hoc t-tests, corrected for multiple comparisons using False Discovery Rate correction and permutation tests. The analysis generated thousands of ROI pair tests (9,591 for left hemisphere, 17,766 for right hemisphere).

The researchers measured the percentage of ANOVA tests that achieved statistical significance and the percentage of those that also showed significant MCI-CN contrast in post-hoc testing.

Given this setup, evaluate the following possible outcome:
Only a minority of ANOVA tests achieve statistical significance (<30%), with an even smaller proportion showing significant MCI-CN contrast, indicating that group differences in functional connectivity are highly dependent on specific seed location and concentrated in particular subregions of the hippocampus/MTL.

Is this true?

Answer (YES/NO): YES